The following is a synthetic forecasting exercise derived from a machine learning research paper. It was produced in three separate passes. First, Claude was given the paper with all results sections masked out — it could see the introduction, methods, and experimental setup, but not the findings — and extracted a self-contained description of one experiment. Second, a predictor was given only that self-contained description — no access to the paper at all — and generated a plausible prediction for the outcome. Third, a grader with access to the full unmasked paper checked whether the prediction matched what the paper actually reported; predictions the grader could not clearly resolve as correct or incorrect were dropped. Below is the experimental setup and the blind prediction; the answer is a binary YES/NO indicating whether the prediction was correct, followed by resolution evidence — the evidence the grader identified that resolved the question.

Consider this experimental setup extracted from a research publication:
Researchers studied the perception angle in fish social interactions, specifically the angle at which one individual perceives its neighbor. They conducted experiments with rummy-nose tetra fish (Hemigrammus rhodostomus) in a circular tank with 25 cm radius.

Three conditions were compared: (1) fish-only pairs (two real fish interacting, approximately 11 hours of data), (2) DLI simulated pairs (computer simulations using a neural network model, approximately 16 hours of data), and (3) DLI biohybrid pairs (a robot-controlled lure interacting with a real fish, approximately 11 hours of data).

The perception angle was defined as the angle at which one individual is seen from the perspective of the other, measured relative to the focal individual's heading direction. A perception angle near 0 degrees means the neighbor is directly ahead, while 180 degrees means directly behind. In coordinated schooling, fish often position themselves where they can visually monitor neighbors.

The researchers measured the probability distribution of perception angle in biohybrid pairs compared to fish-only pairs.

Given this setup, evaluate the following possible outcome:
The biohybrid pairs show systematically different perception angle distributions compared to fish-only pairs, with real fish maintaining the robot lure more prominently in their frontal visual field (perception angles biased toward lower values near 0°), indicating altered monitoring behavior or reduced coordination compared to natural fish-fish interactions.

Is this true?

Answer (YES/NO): NO